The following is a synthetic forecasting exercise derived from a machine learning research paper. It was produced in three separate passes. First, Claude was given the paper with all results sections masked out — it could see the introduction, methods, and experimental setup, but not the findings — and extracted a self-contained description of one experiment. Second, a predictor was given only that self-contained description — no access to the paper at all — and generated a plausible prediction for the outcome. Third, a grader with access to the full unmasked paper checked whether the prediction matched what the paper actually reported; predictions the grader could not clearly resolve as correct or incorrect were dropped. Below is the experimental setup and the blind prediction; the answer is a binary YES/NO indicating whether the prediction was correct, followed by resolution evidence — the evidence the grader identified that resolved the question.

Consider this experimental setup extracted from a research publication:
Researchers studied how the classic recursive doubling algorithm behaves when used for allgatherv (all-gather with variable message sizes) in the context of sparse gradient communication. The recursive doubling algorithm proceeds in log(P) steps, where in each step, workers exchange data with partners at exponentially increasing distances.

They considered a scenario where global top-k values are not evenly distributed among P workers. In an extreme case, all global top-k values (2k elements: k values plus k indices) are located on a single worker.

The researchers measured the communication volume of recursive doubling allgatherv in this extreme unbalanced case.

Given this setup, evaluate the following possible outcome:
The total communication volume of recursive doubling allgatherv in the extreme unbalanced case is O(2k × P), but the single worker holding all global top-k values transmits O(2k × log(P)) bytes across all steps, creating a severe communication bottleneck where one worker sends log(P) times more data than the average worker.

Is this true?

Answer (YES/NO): NO